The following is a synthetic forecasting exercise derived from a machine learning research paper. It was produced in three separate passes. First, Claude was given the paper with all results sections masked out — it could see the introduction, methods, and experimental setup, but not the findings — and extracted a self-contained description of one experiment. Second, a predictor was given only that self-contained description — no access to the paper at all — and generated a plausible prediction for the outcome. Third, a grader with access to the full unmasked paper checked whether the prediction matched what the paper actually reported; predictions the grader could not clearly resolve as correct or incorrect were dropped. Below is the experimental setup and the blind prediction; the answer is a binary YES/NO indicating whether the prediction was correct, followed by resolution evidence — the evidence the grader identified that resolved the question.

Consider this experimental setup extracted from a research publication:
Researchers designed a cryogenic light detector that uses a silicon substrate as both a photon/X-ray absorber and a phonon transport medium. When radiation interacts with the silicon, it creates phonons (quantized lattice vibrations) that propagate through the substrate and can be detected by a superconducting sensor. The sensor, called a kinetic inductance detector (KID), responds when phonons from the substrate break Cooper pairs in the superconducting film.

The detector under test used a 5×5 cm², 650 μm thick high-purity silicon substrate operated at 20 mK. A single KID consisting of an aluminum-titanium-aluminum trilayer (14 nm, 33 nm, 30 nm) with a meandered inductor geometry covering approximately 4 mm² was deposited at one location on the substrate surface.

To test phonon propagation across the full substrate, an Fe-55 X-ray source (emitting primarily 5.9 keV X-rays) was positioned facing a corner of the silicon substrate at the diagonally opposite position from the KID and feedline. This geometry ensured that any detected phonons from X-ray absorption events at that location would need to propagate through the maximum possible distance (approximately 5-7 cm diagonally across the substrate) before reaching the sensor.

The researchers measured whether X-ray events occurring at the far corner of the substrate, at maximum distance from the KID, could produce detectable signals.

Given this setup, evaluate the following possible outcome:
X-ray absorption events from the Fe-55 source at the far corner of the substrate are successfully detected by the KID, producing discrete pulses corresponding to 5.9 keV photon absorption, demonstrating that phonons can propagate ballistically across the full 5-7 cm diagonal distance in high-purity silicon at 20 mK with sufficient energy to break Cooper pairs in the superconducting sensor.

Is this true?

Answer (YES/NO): NO